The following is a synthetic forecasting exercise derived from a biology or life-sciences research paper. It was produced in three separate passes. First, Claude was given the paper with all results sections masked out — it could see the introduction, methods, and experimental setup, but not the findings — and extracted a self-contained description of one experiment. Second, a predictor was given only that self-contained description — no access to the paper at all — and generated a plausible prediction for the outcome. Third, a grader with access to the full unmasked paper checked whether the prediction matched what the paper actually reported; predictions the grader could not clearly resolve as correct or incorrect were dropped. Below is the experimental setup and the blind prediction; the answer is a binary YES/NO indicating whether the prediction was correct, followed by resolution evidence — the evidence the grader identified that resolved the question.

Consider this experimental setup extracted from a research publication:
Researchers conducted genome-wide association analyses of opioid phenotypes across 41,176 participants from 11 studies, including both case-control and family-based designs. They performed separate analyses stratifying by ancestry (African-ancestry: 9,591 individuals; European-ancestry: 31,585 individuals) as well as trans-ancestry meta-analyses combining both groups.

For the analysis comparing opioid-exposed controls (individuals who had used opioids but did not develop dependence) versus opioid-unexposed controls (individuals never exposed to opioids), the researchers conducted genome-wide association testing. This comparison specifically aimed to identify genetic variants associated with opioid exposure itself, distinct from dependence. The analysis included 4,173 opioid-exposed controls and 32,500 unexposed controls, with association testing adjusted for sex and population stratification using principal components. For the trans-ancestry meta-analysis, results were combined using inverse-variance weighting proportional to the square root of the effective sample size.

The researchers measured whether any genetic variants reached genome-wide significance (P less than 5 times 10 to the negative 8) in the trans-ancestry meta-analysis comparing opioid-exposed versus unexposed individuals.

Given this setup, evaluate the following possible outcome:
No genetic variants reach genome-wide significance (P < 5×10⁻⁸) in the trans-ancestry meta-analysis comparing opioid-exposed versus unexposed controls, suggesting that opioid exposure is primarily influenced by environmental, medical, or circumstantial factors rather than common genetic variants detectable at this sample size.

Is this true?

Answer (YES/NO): NO